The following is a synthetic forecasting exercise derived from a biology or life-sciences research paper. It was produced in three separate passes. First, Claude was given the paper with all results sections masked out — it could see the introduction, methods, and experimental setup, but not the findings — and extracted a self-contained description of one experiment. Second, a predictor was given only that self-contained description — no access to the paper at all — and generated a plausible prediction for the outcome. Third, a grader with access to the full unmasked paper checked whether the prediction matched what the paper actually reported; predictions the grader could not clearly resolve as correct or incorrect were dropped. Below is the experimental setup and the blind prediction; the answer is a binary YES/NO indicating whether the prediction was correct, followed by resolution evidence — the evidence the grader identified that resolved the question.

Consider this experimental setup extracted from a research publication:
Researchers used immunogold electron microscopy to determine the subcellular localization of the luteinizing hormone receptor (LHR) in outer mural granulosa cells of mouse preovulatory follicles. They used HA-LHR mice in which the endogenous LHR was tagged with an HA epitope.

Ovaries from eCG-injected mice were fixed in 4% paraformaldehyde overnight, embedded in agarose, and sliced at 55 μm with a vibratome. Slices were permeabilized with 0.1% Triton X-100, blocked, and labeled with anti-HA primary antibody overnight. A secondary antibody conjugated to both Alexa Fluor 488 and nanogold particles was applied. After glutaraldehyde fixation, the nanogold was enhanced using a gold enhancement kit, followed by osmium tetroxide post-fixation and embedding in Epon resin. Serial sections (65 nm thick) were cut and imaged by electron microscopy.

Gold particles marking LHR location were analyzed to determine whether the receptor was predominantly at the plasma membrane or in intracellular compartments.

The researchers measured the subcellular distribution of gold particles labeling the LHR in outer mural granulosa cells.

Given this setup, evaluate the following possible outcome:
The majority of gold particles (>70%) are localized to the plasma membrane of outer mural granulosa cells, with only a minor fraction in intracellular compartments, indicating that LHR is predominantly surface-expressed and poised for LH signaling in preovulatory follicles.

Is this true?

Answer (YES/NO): YES